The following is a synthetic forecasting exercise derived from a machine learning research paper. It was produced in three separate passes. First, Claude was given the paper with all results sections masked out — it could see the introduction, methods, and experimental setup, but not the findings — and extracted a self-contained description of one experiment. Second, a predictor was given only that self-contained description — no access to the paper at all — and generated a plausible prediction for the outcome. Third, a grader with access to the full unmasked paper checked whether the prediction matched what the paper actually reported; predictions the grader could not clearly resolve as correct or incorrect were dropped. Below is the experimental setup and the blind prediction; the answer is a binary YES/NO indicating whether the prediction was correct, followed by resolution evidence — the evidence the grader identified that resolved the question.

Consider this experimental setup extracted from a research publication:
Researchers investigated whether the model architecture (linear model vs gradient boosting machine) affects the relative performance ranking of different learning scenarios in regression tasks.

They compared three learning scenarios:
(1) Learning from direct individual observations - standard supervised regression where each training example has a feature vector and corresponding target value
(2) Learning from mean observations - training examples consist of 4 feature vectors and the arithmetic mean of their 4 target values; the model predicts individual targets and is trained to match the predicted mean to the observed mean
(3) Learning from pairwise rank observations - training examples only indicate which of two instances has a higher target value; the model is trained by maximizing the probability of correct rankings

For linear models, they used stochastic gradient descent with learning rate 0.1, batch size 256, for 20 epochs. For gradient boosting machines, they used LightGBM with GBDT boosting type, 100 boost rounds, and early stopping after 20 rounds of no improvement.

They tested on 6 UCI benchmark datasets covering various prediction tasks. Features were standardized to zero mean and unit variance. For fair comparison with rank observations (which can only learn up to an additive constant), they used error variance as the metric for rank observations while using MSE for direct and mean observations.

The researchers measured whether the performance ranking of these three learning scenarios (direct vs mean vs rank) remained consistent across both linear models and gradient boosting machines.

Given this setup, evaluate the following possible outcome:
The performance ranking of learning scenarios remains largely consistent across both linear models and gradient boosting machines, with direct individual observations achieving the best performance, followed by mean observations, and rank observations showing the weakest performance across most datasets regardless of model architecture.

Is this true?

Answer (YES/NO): YES